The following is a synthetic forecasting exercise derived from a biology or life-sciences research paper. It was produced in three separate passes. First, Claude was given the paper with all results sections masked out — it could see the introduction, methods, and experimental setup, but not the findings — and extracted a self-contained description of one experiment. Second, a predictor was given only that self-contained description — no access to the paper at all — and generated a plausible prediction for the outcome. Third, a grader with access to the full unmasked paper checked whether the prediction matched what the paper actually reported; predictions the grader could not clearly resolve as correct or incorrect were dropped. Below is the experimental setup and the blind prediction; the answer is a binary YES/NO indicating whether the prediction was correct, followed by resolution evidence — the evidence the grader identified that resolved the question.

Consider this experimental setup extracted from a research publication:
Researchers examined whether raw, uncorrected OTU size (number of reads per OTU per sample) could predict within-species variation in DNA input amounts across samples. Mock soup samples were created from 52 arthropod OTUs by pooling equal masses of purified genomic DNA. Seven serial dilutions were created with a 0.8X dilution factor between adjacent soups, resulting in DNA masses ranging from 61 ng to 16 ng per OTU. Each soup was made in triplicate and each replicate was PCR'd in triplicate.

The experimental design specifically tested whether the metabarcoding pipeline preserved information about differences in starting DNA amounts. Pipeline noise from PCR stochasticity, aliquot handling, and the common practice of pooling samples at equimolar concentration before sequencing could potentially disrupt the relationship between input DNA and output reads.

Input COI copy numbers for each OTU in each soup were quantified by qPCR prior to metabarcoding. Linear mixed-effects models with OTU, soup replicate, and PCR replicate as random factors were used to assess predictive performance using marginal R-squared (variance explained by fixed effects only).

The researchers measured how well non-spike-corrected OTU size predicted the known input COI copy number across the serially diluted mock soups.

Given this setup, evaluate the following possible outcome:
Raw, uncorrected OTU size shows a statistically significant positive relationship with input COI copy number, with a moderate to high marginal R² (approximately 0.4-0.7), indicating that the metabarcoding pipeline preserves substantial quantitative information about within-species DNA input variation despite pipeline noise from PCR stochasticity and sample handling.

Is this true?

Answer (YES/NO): NO